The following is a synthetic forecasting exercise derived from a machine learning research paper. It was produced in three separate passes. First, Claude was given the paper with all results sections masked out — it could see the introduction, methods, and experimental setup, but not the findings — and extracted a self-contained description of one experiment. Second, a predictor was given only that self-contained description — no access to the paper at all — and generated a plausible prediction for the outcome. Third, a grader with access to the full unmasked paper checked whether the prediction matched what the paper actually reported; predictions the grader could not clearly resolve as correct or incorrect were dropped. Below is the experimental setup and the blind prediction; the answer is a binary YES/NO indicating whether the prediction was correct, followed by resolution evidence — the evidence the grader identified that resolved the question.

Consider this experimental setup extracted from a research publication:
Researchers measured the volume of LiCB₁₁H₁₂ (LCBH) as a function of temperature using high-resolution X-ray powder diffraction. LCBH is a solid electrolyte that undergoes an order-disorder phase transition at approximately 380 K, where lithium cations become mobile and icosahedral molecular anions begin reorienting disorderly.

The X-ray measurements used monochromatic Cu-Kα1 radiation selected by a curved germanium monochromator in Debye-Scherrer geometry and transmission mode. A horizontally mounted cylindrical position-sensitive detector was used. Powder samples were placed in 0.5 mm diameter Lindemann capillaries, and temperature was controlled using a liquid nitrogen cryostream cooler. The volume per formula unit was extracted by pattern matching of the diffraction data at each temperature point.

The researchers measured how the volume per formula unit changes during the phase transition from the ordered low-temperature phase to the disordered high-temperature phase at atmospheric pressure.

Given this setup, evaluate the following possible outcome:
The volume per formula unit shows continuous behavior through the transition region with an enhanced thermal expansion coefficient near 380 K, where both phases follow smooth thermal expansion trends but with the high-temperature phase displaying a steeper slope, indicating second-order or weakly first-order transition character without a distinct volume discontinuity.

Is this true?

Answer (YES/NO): NO